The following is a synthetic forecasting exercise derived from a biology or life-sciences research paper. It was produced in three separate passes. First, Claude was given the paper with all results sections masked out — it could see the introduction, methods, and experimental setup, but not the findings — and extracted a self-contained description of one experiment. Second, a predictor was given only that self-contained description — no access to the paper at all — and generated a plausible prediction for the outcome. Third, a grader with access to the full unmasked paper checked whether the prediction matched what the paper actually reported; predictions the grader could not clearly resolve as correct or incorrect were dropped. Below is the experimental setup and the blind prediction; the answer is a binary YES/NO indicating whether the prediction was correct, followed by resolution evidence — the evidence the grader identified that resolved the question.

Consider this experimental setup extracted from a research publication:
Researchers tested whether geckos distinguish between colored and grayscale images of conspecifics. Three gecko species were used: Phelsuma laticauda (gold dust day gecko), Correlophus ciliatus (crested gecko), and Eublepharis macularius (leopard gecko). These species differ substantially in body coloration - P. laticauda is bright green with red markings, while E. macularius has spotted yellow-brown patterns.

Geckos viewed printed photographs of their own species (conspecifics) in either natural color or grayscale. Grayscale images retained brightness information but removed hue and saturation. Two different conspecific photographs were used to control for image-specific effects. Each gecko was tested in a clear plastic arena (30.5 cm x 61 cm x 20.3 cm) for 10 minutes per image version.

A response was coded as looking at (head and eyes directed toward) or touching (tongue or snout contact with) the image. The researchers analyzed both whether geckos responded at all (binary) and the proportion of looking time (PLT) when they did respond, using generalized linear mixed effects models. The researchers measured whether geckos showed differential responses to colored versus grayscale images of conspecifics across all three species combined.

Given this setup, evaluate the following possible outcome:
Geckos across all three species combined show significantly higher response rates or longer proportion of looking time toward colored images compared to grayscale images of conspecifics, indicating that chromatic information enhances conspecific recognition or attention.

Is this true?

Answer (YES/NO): NO